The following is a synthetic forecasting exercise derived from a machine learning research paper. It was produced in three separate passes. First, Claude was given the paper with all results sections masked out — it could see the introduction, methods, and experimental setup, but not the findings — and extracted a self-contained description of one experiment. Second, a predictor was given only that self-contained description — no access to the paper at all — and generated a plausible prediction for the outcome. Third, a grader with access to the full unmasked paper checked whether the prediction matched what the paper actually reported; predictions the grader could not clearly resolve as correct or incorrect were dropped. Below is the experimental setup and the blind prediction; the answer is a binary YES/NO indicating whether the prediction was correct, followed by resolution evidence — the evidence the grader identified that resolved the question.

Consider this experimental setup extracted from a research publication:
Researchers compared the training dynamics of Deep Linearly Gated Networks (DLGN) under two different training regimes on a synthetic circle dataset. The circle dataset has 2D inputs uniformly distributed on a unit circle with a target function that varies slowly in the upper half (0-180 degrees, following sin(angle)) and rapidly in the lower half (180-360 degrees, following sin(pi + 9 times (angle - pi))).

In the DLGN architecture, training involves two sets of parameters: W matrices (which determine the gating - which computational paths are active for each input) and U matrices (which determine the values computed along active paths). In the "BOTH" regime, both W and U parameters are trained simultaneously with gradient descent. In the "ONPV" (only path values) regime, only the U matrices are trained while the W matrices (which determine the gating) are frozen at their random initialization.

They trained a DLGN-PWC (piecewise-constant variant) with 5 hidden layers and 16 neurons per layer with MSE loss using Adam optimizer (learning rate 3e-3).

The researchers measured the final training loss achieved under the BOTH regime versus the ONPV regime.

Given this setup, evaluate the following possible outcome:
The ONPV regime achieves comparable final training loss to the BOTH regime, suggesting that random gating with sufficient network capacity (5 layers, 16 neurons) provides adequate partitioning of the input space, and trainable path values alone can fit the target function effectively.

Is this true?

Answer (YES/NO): NO